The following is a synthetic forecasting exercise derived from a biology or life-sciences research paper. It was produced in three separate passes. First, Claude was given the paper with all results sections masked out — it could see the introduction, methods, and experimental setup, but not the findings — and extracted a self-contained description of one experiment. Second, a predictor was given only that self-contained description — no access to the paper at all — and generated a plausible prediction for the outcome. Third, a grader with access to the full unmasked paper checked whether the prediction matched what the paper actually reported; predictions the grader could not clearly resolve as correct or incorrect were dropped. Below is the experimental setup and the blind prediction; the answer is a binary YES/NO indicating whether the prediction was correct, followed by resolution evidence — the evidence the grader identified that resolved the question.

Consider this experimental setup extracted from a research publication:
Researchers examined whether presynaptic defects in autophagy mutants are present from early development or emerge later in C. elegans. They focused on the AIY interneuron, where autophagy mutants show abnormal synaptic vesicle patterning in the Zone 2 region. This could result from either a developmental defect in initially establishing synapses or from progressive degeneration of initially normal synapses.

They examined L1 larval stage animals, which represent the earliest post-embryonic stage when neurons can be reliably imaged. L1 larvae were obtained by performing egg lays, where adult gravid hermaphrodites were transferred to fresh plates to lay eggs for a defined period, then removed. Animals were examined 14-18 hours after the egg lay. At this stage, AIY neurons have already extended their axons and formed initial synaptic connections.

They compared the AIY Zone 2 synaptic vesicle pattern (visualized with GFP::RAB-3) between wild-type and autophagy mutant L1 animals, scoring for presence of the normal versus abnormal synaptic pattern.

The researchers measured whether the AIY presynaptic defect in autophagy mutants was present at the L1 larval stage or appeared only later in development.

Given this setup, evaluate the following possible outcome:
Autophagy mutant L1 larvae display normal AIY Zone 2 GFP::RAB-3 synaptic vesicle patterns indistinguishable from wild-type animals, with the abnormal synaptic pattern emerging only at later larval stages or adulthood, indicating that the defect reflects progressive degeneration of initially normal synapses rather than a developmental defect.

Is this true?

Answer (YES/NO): NO